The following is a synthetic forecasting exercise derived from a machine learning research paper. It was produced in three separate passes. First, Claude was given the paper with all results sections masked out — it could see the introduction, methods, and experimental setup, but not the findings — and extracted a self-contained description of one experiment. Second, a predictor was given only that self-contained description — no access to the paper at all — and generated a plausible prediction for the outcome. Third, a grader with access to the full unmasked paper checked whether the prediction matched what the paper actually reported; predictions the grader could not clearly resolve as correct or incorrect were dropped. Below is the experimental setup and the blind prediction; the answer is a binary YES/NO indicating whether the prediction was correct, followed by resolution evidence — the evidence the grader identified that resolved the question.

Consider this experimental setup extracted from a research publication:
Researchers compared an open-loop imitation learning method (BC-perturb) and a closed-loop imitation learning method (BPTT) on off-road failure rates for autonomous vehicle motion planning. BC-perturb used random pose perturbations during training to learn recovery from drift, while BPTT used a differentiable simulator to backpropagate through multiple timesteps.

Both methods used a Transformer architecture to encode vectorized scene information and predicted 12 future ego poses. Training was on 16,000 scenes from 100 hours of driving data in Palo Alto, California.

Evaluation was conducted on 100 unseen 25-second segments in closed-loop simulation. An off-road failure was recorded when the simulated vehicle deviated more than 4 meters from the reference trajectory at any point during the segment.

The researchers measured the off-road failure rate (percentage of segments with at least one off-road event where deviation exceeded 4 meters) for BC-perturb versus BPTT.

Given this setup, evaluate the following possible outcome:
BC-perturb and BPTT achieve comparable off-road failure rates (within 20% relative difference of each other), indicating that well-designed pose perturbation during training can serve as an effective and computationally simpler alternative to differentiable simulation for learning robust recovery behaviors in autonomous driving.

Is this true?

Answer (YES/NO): NO